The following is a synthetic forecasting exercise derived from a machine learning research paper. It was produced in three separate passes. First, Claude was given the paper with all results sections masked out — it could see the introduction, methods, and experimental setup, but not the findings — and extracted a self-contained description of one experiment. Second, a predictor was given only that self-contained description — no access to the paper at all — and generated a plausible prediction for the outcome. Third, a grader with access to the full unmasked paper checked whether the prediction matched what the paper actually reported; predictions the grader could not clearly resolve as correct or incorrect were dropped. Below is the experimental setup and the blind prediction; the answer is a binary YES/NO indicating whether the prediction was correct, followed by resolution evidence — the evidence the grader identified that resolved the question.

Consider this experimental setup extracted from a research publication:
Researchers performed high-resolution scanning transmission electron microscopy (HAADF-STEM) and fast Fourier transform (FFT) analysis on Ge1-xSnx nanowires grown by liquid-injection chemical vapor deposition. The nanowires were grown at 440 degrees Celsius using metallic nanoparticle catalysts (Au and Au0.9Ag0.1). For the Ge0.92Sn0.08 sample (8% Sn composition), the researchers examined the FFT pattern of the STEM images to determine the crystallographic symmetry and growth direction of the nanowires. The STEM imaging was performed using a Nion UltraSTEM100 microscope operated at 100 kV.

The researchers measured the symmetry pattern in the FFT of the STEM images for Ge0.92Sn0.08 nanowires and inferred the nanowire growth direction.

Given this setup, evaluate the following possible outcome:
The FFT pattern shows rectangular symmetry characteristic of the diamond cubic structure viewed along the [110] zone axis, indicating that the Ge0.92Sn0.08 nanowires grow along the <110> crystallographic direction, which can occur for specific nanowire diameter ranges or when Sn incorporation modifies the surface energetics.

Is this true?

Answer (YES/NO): NO